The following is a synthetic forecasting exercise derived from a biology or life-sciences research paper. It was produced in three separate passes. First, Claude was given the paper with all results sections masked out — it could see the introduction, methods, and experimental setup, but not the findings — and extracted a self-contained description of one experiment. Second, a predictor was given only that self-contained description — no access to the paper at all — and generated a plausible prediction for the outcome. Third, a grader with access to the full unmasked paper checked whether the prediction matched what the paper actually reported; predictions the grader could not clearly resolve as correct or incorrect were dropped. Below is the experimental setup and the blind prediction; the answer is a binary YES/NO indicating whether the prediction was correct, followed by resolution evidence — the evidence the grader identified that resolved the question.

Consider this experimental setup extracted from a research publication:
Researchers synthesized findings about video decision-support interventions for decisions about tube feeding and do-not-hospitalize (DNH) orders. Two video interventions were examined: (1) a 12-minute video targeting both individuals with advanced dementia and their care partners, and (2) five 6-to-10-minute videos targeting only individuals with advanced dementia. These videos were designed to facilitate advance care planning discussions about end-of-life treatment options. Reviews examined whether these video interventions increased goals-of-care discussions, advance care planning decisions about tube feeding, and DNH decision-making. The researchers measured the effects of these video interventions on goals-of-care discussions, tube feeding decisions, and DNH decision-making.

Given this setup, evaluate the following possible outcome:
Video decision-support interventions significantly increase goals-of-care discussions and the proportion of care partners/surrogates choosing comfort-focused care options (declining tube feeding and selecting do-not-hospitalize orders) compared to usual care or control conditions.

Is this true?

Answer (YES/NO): NO